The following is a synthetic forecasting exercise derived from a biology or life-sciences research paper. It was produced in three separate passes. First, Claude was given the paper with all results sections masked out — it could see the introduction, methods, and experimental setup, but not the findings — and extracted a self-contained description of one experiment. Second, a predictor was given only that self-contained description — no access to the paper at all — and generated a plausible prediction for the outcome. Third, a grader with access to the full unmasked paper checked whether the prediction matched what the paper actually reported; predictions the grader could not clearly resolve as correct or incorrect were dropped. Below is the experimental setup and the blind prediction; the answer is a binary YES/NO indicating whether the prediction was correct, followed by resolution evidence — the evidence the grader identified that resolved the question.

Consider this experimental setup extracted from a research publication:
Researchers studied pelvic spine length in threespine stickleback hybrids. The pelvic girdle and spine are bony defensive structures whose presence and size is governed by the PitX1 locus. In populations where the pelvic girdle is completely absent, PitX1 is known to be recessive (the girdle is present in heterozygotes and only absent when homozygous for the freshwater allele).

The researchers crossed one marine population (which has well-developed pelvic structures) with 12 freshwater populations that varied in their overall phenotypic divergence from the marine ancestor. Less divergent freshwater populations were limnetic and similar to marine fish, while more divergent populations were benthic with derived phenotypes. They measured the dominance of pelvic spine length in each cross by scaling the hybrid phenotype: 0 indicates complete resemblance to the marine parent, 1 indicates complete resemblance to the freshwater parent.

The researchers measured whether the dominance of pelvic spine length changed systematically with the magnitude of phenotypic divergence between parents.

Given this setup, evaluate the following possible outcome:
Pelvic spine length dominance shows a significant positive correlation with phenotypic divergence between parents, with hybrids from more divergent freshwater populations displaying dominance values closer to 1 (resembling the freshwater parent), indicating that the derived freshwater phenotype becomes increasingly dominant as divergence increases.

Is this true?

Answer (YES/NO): NO